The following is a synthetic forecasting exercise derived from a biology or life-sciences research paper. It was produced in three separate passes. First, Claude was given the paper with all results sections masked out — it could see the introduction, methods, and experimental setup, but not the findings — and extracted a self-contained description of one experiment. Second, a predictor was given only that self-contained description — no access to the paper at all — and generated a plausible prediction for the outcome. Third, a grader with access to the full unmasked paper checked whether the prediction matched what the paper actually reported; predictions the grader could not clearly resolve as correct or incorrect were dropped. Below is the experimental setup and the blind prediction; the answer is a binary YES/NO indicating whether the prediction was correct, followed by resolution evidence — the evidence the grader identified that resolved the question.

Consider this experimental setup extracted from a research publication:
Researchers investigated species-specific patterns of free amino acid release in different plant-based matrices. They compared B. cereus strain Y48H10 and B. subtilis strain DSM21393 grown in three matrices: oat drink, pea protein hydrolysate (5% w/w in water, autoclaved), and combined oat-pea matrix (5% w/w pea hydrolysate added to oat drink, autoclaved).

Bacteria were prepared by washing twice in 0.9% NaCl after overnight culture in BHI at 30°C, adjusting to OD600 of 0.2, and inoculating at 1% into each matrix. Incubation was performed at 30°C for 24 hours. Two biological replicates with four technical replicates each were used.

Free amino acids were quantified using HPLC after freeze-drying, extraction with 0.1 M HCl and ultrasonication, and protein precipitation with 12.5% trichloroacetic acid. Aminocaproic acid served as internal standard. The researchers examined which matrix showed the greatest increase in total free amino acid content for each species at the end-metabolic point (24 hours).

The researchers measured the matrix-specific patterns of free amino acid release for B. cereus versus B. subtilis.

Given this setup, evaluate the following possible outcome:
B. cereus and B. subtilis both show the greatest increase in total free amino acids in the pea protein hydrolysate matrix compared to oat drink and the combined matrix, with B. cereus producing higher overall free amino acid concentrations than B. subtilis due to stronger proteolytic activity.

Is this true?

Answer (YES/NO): NO